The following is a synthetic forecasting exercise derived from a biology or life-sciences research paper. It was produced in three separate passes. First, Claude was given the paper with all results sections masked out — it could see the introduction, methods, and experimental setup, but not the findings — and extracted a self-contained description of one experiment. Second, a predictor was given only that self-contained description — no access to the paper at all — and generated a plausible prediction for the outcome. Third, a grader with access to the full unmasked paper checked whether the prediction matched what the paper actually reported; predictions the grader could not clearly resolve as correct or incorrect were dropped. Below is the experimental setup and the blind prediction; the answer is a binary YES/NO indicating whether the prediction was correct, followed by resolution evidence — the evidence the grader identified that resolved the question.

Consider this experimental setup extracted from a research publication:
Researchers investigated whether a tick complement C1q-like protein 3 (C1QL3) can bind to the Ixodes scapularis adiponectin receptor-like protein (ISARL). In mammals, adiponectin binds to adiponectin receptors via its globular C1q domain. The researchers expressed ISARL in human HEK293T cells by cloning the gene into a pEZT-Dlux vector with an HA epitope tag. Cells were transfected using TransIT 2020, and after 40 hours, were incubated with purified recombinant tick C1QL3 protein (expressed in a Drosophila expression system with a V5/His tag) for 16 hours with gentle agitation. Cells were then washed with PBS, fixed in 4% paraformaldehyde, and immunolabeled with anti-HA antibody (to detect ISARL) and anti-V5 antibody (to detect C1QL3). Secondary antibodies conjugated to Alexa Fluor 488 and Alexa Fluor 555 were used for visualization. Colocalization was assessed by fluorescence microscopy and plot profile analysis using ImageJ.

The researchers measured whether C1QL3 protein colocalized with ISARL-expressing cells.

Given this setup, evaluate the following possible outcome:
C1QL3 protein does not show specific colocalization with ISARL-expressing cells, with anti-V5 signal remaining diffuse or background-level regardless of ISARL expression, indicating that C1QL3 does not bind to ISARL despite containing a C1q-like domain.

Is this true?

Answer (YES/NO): NO